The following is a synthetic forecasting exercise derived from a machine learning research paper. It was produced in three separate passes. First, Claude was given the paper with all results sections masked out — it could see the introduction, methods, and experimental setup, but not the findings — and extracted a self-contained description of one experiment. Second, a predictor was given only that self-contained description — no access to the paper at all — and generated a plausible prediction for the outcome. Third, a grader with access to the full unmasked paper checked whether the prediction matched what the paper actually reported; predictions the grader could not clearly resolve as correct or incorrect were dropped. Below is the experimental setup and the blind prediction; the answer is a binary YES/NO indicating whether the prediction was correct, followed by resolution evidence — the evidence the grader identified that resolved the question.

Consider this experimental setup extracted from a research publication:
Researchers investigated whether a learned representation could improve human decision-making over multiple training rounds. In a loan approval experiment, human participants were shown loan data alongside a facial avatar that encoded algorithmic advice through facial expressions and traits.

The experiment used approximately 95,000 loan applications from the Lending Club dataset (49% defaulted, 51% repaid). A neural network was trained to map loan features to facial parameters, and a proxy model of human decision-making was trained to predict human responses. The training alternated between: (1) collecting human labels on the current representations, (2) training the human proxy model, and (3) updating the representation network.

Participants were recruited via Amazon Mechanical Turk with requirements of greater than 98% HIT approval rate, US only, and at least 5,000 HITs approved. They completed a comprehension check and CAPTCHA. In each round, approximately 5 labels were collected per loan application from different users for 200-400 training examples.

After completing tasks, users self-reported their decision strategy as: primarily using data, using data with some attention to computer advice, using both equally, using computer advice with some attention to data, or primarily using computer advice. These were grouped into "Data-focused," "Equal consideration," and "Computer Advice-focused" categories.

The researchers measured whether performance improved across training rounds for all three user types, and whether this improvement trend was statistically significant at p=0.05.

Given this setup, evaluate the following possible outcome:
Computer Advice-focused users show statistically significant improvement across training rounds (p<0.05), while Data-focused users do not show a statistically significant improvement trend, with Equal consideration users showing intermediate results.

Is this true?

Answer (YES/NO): NO